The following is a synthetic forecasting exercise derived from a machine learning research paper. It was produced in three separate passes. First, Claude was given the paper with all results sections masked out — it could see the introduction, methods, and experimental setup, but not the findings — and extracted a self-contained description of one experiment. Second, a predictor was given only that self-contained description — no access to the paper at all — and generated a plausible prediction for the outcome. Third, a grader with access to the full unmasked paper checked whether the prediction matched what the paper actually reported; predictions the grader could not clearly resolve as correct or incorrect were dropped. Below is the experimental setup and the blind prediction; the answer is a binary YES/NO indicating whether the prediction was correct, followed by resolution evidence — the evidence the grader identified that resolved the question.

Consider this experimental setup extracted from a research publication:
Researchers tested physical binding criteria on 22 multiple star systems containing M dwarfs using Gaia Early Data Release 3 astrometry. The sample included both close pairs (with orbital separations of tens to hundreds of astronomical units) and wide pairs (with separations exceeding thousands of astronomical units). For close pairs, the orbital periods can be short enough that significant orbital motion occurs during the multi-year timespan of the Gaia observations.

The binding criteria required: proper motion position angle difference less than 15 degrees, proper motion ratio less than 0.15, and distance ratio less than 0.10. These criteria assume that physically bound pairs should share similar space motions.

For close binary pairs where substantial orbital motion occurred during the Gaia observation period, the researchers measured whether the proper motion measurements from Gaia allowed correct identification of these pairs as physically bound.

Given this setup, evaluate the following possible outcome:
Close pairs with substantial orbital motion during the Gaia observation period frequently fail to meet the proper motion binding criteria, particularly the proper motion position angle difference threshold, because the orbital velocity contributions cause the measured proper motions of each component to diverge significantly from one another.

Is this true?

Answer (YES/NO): YES